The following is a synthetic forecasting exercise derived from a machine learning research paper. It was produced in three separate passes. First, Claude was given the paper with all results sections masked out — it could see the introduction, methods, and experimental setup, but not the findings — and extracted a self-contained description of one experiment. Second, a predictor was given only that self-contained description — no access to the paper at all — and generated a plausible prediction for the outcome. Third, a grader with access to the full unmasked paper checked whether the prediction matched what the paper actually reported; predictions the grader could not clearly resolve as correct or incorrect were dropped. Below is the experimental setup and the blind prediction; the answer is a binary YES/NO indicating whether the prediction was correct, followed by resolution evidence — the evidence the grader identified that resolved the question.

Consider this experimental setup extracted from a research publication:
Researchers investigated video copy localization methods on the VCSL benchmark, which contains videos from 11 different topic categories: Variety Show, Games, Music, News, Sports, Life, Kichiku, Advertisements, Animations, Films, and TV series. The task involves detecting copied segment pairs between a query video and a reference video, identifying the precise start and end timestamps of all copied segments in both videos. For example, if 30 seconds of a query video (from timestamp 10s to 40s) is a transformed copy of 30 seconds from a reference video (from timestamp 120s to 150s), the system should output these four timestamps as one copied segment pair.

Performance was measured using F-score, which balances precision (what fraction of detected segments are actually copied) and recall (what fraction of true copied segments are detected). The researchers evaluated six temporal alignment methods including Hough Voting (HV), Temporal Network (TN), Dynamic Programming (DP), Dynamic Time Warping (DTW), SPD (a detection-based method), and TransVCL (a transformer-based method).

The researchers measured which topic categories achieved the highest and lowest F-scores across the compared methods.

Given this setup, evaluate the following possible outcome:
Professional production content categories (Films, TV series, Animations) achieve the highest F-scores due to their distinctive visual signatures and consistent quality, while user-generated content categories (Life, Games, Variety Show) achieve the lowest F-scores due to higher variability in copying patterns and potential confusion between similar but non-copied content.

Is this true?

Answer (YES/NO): NO